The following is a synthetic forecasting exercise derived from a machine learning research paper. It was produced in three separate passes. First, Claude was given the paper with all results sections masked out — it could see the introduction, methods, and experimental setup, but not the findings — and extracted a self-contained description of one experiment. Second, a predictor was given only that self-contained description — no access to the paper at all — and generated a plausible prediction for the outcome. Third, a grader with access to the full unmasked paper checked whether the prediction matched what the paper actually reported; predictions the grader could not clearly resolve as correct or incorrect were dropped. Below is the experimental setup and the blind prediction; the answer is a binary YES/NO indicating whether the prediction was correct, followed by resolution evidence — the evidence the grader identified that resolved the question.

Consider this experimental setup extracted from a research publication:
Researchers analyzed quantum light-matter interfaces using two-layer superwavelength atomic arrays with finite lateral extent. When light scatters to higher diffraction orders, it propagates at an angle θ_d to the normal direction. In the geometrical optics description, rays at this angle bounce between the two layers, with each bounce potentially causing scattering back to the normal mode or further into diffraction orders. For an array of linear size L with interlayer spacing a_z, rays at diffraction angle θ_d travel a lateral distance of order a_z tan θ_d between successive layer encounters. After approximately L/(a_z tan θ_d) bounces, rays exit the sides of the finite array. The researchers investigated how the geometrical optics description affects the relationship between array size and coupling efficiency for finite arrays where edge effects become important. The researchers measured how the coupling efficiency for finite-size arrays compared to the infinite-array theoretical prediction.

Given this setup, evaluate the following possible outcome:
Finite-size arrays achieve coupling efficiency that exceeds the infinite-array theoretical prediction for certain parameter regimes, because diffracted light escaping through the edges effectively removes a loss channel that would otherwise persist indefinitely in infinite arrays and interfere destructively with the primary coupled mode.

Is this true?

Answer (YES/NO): NO